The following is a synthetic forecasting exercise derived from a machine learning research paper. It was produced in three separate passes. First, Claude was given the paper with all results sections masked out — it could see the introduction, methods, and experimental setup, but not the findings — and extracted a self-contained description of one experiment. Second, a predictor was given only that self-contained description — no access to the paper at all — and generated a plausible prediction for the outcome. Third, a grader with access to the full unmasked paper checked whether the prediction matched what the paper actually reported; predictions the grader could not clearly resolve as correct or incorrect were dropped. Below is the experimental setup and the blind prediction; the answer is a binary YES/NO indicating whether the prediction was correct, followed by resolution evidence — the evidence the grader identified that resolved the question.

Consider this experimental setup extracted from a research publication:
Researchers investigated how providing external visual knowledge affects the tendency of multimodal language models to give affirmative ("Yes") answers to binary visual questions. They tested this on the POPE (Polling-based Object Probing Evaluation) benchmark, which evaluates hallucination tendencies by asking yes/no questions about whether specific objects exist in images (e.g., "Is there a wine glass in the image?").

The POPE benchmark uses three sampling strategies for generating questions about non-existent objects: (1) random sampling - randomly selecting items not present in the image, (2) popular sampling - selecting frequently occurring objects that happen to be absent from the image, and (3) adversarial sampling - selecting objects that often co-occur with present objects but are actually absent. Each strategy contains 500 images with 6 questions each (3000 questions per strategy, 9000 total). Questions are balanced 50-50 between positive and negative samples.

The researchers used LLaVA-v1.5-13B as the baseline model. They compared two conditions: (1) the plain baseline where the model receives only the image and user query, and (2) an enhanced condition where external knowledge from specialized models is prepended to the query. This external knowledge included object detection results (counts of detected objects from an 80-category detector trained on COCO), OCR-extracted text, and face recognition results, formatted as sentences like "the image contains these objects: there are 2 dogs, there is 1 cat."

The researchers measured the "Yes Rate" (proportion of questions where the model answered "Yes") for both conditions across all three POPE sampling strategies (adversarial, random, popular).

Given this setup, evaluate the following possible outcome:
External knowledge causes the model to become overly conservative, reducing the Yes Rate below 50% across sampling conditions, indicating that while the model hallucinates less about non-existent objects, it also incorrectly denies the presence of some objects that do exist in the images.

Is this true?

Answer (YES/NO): YES